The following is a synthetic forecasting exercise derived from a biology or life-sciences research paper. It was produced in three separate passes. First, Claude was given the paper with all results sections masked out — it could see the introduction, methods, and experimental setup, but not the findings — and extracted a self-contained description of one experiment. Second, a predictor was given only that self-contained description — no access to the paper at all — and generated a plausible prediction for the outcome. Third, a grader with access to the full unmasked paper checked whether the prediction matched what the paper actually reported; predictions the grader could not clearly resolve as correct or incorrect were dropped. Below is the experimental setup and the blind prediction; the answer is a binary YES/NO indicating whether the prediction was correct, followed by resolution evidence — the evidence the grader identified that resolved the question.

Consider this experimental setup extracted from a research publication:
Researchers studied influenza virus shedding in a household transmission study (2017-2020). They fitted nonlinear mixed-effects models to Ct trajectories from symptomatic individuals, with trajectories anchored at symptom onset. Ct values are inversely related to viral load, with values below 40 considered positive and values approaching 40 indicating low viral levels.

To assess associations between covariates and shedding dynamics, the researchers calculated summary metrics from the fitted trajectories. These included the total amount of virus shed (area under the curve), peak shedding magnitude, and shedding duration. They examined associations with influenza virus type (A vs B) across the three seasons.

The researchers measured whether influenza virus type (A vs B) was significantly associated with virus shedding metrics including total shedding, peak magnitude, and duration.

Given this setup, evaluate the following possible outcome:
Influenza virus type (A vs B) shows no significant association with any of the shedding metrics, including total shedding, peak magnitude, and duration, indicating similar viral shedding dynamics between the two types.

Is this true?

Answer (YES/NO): YES